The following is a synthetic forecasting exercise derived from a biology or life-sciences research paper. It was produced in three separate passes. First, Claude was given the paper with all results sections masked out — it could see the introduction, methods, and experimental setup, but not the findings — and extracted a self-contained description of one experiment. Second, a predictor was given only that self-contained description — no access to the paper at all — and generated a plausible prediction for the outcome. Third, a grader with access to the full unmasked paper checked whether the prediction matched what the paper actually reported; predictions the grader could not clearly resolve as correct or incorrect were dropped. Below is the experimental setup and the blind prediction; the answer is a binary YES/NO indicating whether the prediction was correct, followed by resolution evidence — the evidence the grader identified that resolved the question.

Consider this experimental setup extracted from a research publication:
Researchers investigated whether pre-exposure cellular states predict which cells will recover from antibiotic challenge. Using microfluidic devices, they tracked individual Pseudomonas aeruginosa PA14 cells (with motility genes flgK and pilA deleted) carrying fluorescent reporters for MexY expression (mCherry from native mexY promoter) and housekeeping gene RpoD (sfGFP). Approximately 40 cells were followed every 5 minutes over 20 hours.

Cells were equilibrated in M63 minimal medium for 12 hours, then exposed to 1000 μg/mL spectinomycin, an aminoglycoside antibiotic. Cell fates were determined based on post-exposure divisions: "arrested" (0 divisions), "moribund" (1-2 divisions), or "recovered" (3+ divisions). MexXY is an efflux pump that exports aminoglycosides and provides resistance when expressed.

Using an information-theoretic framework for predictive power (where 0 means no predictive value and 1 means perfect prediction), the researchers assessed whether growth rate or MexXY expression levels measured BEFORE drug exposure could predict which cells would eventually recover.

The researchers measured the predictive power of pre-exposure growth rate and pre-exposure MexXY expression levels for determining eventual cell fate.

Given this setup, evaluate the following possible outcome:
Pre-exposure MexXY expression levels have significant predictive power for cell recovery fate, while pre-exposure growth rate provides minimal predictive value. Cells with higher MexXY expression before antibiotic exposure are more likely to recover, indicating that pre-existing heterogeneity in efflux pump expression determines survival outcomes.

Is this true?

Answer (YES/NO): NO